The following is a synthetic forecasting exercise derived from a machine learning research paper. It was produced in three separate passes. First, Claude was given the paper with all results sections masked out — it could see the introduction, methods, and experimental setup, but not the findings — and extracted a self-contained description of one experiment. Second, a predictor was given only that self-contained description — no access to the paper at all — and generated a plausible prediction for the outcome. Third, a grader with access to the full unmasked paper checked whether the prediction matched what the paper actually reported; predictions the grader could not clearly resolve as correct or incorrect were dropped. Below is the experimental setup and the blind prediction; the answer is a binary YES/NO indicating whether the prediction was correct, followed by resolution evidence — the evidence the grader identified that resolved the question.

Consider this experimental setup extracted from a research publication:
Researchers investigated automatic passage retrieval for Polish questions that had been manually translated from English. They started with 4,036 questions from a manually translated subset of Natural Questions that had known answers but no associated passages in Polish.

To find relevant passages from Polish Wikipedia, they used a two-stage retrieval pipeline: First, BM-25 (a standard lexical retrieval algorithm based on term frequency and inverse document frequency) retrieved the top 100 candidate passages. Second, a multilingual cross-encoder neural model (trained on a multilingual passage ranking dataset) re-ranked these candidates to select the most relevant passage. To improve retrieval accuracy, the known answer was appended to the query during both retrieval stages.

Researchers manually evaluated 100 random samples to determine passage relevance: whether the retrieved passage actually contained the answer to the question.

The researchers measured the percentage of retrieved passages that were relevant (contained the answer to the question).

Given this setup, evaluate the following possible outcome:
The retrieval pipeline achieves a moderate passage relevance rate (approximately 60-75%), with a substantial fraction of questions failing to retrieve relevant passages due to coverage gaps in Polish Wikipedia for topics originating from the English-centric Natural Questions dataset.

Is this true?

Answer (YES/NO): NO